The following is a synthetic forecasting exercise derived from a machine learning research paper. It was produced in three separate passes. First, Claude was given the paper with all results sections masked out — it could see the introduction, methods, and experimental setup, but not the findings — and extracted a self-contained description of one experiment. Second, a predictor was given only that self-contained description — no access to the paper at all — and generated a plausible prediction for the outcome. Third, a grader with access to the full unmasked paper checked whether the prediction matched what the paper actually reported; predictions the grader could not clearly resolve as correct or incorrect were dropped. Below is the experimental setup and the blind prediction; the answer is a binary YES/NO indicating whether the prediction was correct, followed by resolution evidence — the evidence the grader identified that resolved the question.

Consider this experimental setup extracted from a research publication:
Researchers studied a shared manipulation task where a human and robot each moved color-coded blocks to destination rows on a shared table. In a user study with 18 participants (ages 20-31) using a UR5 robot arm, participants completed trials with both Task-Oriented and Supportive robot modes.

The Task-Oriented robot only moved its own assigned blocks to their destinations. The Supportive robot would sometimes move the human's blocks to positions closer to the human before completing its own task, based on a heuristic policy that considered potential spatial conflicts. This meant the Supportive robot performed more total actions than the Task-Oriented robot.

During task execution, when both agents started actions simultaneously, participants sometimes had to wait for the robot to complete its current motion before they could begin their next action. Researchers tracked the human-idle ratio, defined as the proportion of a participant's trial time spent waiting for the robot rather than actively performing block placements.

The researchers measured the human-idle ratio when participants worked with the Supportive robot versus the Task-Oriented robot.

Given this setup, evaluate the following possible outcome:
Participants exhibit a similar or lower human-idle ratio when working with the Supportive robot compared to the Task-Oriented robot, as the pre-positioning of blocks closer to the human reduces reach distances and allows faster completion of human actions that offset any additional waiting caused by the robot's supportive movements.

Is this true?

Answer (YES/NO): NO